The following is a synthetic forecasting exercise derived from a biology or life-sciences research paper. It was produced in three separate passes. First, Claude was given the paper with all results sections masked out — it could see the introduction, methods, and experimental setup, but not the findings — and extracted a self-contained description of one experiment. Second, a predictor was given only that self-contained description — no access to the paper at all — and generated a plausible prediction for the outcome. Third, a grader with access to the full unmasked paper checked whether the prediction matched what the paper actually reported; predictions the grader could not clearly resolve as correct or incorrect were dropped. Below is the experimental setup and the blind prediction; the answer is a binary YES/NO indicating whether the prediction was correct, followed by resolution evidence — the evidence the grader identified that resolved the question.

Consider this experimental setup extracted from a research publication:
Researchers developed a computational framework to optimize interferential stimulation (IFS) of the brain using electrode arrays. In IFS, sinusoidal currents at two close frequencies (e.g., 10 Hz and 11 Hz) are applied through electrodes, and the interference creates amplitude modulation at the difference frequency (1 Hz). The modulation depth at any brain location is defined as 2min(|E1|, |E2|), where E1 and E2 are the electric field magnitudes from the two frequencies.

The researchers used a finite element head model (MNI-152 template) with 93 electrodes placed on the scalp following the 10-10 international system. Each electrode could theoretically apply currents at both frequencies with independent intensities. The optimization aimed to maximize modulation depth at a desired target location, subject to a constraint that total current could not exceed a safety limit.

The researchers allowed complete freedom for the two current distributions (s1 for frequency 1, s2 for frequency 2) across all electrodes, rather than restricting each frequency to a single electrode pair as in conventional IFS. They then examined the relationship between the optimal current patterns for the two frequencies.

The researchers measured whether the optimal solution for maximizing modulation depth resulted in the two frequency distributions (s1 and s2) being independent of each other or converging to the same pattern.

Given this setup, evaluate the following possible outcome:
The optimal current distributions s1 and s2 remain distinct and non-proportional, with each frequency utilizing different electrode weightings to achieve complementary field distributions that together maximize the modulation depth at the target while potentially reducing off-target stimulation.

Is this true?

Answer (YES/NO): NO